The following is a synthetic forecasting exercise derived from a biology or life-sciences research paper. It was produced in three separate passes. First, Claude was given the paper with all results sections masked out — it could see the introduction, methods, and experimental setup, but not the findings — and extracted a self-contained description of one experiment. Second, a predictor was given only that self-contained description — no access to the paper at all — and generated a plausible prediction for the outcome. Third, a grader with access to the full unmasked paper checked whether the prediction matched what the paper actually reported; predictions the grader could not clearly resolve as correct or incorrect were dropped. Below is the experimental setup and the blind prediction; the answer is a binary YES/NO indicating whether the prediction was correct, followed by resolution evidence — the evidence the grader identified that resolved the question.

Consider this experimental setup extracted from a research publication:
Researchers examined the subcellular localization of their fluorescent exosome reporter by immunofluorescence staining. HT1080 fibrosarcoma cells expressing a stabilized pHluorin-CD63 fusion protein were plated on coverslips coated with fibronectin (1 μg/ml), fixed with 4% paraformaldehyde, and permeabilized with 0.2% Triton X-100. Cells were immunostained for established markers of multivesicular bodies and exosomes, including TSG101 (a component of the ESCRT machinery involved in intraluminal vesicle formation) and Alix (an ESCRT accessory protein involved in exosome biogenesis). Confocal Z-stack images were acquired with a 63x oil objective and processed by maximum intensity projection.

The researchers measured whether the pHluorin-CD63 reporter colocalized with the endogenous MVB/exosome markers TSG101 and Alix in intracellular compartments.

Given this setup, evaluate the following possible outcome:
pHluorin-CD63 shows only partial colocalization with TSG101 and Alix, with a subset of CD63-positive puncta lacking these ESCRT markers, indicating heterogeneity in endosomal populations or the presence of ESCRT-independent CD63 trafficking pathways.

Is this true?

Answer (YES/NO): NO